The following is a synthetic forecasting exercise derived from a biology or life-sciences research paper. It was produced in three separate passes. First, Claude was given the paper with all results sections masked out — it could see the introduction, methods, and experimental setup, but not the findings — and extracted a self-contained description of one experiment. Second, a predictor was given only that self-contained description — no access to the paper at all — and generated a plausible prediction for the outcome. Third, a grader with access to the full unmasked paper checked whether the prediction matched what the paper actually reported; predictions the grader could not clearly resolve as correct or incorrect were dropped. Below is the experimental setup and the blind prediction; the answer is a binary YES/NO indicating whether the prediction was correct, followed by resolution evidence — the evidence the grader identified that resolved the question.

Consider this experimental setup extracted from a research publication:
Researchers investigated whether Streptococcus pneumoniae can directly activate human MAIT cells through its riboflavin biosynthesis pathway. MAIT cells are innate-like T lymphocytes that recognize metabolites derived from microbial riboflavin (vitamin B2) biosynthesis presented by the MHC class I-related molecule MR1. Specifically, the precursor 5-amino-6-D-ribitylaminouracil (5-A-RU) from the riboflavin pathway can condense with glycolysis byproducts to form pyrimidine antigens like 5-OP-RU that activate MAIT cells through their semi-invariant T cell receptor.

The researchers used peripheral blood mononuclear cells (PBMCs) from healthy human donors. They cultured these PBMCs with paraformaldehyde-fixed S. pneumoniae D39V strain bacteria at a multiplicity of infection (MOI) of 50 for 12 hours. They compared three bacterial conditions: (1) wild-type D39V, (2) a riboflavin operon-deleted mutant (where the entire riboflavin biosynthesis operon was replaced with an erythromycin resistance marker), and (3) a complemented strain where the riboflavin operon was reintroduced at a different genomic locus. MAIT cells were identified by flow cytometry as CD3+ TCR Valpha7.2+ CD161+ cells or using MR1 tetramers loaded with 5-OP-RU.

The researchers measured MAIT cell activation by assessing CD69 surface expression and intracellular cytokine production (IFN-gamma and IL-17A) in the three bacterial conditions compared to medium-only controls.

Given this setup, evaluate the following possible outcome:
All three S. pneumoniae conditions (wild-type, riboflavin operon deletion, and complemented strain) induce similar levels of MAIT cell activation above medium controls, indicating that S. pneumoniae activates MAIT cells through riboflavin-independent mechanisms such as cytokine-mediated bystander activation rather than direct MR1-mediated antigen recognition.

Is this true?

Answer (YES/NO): NO